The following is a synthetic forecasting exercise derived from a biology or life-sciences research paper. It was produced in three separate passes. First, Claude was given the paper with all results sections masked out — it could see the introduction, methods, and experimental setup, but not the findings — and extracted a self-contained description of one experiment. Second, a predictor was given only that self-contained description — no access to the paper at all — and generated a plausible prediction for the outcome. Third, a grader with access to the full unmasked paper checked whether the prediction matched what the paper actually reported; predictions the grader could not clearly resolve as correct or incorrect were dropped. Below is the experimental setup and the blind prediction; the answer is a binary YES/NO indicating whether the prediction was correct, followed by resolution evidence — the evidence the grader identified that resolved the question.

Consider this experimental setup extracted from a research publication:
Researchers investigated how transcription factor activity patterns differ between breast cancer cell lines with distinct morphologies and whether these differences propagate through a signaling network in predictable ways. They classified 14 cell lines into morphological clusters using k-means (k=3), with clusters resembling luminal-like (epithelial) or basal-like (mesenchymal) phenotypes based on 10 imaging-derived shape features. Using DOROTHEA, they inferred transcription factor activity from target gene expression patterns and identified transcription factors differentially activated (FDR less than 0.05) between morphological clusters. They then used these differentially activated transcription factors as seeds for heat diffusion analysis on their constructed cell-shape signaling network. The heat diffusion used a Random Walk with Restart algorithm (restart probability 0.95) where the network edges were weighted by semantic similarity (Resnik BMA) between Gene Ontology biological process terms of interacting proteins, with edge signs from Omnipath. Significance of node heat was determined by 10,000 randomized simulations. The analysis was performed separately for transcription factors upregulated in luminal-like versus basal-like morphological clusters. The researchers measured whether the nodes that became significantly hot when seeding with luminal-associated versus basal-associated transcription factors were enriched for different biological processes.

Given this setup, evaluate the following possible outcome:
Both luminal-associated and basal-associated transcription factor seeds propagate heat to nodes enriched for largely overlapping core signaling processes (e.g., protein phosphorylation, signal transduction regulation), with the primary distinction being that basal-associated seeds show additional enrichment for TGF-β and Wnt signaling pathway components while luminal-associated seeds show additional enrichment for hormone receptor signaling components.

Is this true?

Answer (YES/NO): NO